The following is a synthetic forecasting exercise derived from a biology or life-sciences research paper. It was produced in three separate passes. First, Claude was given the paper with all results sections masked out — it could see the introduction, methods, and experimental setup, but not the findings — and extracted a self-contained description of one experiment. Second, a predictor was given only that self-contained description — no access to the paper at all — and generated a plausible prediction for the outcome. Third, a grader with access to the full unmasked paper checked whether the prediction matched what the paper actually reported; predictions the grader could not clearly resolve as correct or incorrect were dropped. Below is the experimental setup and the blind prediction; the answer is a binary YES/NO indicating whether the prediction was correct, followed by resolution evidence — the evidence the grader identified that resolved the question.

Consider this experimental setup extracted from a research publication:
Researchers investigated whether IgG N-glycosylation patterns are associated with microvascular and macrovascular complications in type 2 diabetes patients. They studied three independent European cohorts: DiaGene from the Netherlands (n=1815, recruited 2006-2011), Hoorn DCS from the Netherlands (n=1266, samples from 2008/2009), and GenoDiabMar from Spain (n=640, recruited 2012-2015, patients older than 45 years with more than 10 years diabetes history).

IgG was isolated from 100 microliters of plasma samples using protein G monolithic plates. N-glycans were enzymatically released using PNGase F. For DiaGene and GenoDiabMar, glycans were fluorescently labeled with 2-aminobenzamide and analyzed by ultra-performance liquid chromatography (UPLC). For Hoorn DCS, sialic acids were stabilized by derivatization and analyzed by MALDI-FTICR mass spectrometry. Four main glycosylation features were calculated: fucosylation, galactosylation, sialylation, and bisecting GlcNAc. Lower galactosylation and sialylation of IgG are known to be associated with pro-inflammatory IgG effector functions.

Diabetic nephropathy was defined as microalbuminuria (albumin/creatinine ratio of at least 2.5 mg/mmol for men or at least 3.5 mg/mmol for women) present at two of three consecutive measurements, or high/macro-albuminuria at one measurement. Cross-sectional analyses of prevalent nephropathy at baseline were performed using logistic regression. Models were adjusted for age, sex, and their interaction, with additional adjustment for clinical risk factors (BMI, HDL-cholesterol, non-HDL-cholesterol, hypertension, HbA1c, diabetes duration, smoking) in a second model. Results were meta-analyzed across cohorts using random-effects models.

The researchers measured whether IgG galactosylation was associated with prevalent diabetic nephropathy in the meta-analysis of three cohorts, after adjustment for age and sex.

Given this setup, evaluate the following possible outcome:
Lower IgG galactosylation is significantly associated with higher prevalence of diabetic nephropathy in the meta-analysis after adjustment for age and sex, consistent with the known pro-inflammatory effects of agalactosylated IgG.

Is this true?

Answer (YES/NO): YES